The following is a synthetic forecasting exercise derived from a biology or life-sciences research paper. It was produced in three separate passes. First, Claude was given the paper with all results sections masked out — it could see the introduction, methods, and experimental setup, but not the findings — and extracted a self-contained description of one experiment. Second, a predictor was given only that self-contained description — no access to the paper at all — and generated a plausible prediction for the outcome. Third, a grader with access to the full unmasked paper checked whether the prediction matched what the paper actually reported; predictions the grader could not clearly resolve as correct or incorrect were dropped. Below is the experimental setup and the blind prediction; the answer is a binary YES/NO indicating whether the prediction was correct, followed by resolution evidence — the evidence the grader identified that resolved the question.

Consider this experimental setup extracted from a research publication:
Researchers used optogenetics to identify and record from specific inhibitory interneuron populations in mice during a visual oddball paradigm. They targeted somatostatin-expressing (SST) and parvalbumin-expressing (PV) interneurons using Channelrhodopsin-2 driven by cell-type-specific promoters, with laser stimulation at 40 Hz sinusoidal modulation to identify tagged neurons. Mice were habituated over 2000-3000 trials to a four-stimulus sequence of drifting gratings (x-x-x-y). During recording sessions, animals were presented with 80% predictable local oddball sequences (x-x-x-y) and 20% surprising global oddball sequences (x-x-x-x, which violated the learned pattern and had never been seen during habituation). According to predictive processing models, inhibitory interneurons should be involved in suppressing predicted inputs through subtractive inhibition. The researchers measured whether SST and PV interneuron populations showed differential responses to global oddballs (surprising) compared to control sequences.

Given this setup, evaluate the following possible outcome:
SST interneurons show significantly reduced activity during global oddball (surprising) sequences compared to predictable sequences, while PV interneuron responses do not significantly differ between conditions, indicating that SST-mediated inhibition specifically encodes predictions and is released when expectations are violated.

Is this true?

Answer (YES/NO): NO